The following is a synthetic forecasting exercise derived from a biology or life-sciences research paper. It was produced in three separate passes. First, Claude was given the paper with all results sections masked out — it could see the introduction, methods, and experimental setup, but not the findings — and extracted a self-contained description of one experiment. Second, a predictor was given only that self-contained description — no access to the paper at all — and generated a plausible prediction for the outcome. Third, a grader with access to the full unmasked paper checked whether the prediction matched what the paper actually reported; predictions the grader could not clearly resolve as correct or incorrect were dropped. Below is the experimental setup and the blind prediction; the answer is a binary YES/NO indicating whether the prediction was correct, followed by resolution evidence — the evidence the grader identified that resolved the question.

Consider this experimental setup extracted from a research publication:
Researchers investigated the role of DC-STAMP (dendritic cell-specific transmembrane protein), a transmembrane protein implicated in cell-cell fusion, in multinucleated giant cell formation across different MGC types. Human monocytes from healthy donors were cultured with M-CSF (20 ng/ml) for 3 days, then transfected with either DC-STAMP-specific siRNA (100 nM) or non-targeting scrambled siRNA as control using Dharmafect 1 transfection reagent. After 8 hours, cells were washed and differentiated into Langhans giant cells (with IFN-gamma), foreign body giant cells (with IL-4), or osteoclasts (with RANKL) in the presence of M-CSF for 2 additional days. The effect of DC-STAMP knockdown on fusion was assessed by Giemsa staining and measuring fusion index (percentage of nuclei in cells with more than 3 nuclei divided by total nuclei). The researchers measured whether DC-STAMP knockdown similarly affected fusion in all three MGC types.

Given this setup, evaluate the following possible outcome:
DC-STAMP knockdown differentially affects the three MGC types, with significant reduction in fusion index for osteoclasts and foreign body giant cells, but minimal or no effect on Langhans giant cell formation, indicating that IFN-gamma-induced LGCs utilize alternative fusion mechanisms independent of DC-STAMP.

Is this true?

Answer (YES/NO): NO